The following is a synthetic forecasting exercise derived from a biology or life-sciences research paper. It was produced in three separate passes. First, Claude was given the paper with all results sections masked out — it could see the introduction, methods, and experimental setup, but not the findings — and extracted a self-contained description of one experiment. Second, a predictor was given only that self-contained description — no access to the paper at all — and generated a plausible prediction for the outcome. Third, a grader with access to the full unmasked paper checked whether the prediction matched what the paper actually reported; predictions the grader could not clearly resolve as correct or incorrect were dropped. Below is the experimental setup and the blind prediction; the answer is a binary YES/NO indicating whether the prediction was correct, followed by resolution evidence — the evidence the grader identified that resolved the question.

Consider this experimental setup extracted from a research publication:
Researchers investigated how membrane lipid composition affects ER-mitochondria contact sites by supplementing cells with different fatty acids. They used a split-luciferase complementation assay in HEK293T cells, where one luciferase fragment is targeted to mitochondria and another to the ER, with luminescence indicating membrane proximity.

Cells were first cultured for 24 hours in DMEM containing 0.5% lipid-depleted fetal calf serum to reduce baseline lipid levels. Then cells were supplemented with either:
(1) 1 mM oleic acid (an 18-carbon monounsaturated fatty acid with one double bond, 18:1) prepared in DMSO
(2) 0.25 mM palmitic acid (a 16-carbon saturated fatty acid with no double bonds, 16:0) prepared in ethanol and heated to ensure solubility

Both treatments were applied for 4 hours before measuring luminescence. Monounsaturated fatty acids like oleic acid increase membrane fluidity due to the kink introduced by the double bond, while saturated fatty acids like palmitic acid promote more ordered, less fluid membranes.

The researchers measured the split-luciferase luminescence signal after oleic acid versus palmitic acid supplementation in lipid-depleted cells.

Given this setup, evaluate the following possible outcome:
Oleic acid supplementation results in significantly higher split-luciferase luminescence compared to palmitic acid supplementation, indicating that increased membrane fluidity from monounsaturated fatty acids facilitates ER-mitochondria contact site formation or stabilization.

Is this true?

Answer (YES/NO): NO